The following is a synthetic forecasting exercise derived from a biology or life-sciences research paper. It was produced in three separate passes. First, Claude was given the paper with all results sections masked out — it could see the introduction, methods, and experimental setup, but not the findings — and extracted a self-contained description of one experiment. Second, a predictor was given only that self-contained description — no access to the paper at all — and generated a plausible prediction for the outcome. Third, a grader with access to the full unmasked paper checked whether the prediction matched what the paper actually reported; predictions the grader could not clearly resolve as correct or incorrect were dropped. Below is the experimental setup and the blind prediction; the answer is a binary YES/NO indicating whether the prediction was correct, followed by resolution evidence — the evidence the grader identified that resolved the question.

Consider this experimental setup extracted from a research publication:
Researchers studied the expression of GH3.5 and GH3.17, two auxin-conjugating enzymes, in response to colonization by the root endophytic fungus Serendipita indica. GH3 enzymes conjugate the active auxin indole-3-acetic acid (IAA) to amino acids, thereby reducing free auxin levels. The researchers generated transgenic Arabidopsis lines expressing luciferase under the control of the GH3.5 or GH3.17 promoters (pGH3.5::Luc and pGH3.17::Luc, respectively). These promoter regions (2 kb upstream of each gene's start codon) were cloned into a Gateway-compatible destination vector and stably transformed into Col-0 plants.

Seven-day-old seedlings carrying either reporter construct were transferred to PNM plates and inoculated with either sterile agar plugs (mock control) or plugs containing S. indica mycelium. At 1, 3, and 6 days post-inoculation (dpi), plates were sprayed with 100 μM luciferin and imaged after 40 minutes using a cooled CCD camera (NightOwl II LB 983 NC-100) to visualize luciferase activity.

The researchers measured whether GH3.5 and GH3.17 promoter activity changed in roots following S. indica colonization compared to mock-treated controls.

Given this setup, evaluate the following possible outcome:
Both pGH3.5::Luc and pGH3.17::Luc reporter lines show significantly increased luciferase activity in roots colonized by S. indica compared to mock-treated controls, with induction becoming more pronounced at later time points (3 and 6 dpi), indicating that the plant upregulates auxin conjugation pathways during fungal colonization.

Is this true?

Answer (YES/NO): YES